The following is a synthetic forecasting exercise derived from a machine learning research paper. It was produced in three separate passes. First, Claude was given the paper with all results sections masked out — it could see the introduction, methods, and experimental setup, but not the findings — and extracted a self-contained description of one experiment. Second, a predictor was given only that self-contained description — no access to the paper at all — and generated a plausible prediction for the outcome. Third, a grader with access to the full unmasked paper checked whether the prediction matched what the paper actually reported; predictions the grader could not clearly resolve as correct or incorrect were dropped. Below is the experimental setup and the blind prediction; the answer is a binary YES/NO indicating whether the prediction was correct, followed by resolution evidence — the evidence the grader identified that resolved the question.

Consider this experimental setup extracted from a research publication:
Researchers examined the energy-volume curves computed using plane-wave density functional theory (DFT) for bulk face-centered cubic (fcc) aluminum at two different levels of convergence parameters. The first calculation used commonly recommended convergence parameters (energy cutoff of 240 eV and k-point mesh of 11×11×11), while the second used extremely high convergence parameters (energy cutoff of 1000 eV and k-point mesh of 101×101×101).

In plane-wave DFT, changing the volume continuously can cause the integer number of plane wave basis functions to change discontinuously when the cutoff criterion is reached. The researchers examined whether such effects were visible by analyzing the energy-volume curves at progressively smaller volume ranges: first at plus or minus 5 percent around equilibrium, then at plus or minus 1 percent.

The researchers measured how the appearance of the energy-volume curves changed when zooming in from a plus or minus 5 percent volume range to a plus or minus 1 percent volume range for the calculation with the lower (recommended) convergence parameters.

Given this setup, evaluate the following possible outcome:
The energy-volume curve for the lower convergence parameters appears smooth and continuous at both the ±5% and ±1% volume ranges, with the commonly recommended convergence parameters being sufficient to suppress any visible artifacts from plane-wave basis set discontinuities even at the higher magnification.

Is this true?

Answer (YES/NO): NO